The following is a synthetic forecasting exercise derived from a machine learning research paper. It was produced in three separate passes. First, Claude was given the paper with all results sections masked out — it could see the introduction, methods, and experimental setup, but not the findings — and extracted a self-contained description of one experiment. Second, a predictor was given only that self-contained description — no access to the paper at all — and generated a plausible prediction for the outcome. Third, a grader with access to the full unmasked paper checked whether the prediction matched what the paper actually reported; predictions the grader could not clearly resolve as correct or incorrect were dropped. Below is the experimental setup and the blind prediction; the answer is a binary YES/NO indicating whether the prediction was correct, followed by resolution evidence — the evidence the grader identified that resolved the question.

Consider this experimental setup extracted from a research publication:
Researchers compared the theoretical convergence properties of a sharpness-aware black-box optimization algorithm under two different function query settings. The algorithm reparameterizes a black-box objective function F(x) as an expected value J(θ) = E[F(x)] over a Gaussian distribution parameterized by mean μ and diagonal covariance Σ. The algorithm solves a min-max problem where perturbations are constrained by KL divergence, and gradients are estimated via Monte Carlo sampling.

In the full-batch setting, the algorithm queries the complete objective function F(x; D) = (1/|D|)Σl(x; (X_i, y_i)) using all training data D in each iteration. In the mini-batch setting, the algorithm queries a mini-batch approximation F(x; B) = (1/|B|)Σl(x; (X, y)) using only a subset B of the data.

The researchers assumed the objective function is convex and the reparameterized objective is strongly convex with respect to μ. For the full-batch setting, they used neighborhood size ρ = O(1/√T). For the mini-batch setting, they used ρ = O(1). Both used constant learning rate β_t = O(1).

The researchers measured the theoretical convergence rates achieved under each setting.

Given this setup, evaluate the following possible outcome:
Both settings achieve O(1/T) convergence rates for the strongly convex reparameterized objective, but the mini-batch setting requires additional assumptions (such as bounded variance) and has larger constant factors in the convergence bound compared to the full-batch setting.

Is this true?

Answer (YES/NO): NO